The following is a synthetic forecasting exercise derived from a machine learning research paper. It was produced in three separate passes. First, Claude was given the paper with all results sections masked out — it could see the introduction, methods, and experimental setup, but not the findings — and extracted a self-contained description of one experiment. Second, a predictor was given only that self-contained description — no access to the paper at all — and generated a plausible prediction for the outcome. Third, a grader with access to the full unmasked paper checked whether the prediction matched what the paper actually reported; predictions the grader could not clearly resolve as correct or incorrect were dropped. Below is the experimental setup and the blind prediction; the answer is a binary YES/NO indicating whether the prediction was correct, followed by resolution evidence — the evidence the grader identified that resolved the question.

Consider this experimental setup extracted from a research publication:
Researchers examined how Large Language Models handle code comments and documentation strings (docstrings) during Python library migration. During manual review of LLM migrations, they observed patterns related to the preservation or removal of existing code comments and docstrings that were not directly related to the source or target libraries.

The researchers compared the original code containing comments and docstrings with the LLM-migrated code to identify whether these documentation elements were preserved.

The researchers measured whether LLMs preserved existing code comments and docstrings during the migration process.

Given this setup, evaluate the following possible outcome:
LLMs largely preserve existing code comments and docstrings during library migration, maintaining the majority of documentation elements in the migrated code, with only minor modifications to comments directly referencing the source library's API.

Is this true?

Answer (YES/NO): NO